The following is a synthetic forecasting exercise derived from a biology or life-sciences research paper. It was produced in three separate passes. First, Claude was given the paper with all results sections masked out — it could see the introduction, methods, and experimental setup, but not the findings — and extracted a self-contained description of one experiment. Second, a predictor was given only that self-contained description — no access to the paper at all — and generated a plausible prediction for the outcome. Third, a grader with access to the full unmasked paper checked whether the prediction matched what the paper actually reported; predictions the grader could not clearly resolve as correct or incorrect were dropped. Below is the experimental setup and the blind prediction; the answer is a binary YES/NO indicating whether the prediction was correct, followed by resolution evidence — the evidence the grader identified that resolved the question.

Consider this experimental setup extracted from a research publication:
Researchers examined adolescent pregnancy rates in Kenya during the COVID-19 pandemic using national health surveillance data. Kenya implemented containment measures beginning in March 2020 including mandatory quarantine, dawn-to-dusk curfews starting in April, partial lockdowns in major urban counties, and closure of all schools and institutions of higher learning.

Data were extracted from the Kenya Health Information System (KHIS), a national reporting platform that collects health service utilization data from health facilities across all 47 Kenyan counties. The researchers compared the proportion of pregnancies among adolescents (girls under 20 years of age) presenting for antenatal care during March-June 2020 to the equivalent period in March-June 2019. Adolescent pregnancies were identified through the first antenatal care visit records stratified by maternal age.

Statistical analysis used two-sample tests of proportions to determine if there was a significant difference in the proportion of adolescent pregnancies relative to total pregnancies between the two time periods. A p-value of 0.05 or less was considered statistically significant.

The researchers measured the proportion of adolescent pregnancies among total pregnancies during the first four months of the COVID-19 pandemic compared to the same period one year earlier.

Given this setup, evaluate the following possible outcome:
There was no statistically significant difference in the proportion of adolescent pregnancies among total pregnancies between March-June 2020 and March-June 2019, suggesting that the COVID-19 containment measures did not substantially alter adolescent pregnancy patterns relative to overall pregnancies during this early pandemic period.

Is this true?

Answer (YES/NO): NO